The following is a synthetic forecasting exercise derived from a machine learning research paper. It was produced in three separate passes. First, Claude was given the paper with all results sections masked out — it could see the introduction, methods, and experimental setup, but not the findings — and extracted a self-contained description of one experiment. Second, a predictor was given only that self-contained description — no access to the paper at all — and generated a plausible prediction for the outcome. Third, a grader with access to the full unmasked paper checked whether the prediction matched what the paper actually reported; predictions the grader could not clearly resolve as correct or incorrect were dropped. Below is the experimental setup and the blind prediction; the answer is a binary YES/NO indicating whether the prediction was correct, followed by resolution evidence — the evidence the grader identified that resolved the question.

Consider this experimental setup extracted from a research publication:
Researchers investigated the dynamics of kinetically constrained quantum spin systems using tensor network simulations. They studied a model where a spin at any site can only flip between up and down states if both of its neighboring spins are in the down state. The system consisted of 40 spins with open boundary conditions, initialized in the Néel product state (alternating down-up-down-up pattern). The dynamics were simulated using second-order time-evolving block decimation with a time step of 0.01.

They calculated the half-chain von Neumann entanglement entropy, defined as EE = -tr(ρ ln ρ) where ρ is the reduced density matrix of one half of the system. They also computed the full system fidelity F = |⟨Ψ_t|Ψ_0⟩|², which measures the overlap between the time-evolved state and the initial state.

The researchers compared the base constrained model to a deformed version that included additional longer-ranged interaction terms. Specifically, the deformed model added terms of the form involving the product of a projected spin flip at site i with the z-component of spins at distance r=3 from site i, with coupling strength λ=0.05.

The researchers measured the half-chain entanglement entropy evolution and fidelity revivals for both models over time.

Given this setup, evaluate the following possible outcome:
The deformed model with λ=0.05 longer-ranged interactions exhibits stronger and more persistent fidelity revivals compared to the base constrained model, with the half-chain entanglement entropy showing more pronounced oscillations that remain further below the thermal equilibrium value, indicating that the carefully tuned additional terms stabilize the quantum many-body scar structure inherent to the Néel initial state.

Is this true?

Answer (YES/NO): YES